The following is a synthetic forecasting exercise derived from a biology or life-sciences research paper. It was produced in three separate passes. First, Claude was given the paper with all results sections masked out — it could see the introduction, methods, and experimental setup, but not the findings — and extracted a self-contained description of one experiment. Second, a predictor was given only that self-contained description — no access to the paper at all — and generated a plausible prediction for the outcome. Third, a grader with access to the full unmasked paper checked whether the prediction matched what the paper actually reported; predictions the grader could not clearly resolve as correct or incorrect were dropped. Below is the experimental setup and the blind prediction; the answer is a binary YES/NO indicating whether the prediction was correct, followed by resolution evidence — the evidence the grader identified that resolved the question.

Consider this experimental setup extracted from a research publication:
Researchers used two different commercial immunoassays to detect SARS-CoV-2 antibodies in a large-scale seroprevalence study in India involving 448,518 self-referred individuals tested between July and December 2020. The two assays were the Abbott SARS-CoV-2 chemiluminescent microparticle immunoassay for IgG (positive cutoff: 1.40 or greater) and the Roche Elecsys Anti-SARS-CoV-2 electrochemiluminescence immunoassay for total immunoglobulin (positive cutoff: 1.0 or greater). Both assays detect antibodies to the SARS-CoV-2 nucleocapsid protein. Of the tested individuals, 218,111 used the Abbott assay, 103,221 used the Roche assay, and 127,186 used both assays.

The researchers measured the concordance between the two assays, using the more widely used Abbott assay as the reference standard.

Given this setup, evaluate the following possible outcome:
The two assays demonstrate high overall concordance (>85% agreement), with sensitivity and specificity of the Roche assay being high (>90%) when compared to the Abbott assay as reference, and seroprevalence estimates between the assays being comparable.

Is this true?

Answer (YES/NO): NO